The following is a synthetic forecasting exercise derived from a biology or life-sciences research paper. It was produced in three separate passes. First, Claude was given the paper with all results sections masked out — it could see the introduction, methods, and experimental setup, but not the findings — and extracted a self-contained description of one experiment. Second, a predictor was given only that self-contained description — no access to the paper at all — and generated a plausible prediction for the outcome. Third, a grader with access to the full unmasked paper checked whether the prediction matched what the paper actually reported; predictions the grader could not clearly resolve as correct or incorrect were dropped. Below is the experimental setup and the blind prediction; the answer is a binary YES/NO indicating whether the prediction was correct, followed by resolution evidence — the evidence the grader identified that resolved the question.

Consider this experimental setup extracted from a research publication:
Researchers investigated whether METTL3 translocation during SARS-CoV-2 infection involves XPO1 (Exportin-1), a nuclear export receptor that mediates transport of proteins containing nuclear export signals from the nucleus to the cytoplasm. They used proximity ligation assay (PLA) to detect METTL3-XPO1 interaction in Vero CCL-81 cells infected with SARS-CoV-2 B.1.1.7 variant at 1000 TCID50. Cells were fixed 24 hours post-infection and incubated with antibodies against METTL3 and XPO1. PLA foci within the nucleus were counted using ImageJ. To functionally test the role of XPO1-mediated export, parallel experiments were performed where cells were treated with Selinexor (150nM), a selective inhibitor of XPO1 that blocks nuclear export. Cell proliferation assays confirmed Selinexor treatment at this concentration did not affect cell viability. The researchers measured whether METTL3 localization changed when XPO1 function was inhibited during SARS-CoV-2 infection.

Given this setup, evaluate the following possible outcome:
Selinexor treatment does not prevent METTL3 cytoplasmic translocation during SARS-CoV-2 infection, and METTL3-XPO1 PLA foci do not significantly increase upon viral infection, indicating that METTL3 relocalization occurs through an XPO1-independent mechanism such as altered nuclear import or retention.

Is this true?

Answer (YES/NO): NO